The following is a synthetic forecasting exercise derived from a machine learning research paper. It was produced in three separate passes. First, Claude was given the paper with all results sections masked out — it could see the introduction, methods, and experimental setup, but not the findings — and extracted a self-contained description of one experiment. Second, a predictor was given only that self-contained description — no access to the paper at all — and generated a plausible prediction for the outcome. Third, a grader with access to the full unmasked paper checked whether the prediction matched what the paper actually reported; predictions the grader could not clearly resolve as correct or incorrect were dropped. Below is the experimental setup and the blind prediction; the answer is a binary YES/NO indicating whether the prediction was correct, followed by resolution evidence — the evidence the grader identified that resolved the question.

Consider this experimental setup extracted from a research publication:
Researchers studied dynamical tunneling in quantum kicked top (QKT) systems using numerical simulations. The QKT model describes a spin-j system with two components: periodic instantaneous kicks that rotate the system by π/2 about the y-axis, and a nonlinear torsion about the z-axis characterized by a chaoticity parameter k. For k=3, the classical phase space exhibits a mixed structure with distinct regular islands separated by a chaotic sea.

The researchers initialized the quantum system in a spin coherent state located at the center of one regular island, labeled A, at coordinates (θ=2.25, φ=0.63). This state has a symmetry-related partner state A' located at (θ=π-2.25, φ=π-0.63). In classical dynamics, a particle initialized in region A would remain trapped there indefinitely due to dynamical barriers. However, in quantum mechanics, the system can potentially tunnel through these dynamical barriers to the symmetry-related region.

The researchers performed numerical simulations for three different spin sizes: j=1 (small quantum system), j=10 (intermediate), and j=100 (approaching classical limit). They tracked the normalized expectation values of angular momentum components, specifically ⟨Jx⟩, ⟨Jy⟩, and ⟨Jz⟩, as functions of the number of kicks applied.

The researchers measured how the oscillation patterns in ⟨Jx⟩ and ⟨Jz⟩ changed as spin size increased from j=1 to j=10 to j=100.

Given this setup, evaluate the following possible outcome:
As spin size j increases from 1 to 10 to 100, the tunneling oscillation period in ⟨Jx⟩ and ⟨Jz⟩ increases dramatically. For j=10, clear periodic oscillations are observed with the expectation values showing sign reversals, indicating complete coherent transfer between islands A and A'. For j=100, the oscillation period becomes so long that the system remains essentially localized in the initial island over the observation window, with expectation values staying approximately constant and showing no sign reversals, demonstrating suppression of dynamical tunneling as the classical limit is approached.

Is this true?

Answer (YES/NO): YES